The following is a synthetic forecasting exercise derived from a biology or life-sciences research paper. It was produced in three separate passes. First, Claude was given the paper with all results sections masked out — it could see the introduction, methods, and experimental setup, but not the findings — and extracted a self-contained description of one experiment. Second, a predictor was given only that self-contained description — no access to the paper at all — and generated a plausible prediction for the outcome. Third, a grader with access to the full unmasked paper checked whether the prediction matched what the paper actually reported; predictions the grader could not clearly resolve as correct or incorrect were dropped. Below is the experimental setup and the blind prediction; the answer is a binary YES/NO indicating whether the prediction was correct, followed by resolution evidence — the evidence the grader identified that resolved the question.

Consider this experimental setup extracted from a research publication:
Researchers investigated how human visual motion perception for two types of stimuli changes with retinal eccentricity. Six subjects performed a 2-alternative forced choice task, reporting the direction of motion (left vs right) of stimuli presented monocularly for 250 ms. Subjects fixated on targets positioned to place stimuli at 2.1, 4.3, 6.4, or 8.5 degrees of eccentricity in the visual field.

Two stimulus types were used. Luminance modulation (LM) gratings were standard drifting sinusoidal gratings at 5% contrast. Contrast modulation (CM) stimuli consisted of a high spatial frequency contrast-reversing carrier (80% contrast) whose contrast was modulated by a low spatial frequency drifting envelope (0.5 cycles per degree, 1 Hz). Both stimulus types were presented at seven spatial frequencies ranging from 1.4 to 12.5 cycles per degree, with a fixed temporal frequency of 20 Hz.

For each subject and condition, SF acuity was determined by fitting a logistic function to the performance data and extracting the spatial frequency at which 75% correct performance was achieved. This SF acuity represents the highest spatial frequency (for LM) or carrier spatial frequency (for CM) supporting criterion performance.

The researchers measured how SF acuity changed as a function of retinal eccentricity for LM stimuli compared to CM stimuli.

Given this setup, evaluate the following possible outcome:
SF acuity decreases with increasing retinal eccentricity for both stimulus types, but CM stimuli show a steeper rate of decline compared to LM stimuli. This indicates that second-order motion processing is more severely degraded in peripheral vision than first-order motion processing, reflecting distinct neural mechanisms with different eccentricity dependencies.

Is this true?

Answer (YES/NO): NO